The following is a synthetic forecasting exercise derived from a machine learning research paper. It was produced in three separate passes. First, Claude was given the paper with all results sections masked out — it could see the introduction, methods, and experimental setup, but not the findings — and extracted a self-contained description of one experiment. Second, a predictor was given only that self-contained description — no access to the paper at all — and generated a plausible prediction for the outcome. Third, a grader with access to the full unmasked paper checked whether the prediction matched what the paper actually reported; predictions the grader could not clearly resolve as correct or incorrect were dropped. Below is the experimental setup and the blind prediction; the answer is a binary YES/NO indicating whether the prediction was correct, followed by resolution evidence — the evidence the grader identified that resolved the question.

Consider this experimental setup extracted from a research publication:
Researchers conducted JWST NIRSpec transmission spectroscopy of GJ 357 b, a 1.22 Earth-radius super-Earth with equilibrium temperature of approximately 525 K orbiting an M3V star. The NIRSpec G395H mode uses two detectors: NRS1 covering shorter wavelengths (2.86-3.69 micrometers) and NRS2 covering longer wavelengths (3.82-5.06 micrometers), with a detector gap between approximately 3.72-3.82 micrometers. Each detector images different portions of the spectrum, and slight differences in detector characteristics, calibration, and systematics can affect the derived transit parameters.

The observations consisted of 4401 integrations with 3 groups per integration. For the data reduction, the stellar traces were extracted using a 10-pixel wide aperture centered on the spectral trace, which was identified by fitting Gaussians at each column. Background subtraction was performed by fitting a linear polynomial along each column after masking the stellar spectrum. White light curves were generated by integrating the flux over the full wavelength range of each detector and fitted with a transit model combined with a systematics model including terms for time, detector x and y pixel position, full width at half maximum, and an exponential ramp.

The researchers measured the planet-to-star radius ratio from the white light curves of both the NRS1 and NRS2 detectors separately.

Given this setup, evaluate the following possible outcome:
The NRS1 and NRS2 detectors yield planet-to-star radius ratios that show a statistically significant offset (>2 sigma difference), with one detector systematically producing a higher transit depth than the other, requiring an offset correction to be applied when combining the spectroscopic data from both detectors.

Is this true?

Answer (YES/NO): YES